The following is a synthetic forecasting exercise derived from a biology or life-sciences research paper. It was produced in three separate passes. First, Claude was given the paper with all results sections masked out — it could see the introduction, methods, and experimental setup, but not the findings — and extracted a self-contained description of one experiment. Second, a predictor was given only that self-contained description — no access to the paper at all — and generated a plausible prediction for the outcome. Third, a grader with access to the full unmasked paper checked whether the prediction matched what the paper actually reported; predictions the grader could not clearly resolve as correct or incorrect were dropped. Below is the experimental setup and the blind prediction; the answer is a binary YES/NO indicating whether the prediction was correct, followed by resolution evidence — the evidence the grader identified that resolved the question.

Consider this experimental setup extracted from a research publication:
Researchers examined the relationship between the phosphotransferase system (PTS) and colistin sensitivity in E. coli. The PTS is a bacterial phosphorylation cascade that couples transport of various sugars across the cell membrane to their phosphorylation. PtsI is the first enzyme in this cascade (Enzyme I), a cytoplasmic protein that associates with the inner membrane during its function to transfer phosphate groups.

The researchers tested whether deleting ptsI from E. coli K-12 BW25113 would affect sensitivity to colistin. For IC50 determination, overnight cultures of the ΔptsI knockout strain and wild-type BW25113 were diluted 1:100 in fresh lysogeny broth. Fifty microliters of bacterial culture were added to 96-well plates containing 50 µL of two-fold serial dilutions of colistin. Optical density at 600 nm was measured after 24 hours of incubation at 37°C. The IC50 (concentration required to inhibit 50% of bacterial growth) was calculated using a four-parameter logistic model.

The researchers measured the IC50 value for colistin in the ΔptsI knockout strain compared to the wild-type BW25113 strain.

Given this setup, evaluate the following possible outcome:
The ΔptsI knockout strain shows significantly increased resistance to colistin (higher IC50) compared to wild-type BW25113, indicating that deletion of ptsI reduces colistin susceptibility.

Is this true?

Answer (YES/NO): YES